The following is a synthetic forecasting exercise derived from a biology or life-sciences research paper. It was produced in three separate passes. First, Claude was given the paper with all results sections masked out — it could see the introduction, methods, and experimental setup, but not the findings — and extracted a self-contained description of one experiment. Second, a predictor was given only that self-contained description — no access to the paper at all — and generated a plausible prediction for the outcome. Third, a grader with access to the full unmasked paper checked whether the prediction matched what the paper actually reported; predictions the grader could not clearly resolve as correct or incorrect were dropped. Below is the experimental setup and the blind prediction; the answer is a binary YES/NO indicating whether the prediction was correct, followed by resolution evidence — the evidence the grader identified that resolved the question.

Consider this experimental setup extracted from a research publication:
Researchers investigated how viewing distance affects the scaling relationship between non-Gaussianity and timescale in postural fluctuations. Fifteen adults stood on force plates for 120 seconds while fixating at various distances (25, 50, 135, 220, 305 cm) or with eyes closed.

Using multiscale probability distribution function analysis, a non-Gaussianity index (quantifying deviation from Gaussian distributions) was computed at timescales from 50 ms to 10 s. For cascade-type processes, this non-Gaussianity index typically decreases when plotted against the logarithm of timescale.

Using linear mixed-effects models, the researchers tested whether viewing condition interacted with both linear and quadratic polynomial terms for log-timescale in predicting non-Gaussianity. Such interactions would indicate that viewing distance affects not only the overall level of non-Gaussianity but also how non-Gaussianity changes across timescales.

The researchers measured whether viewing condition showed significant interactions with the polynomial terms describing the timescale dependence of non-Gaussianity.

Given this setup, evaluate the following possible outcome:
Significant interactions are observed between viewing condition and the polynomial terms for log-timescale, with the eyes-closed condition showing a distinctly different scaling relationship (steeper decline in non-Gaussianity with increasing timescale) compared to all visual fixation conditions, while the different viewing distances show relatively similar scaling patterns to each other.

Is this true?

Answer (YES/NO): NO